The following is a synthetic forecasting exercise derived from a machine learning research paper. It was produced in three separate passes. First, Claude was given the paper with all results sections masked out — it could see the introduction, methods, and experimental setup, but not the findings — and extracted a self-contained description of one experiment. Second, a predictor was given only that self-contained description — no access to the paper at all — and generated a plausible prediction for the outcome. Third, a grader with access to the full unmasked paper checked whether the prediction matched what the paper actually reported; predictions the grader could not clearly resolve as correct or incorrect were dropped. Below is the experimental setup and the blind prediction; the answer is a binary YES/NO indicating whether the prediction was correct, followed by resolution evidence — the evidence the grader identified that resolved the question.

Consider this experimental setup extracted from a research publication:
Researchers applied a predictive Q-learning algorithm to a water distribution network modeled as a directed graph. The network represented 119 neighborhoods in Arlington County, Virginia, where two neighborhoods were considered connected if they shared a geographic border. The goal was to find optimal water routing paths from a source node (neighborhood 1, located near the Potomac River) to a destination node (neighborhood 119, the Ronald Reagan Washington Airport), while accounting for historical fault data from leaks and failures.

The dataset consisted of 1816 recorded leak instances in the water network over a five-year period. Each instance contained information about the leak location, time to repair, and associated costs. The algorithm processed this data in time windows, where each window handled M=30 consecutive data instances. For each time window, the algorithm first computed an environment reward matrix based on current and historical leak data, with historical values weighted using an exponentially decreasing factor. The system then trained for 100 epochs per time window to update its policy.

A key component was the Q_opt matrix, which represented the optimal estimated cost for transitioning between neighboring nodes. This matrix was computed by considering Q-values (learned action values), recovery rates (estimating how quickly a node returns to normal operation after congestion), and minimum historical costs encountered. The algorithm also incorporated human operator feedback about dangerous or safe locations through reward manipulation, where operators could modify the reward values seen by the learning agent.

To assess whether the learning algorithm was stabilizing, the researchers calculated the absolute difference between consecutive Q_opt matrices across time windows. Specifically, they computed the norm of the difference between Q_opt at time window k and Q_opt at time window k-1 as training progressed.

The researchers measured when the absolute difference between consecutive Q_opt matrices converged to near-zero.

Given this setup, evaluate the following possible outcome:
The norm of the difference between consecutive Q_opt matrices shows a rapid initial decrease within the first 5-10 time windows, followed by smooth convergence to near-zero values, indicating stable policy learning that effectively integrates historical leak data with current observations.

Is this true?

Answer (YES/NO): NO